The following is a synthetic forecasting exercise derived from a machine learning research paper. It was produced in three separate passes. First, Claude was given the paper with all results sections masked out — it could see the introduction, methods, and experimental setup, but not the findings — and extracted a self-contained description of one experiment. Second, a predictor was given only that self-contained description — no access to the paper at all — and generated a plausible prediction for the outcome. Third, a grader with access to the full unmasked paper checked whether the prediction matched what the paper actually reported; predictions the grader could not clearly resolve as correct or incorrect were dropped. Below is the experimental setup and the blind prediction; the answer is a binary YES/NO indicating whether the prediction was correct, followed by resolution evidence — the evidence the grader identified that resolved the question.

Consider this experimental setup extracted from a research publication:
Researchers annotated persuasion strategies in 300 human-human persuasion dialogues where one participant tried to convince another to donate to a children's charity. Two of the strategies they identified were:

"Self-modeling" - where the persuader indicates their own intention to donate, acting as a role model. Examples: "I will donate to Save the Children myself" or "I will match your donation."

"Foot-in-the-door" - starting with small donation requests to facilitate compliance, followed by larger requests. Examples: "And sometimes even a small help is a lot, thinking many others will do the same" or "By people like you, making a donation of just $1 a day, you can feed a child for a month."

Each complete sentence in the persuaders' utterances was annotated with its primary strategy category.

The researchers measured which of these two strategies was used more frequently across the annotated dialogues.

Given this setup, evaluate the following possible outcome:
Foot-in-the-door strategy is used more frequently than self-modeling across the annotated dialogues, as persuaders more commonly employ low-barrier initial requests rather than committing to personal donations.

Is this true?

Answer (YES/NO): NO